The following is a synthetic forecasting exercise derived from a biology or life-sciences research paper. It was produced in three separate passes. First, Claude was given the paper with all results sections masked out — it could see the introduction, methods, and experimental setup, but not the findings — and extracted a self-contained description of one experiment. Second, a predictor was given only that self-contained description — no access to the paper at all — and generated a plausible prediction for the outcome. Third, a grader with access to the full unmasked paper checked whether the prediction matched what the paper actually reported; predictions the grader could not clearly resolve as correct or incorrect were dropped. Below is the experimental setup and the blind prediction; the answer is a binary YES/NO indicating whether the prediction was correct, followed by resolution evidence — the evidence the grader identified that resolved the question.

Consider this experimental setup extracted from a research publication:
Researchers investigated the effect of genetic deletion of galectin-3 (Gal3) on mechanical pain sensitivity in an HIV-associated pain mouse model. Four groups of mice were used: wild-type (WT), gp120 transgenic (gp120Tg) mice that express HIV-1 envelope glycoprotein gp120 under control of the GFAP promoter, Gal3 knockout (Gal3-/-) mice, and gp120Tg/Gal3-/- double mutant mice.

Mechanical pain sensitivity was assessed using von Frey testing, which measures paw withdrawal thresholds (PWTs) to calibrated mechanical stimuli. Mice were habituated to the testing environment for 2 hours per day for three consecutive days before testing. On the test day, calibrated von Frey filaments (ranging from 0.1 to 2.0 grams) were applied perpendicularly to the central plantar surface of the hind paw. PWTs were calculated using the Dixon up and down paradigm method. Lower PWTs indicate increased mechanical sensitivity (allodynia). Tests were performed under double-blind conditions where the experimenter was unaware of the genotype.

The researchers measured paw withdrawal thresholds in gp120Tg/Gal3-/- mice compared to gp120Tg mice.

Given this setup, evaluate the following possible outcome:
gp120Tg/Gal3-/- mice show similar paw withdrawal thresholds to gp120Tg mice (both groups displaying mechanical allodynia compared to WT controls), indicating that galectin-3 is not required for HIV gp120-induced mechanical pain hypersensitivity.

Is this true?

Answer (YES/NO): NO